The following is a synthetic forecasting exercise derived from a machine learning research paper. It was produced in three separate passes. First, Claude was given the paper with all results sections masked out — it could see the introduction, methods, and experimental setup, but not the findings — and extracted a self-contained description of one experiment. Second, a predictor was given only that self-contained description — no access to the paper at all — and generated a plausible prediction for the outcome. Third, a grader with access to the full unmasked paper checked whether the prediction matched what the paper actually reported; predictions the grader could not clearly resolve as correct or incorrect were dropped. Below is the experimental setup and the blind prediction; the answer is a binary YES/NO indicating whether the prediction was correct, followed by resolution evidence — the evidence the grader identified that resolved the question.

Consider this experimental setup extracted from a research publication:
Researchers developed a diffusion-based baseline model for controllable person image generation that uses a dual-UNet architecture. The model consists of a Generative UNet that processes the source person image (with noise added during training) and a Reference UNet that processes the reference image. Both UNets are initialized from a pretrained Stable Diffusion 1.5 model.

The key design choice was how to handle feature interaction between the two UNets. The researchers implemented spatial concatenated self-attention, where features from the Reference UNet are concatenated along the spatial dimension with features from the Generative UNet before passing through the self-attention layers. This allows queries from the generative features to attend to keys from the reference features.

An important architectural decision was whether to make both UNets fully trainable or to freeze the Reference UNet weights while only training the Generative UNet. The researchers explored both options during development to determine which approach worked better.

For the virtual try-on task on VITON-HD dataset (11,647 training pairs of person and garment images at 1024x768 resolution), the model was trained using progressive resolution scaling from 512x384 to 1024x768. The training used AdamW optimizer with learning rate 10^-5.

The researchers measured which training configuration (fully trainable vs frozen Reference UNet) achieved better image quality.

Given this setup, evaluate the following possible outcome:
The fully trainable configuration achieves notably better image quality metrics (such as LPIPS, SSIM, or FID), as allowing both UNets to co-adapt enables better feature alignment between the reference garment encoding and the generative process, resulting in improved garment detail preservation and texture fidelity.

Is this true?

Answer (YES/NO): YES